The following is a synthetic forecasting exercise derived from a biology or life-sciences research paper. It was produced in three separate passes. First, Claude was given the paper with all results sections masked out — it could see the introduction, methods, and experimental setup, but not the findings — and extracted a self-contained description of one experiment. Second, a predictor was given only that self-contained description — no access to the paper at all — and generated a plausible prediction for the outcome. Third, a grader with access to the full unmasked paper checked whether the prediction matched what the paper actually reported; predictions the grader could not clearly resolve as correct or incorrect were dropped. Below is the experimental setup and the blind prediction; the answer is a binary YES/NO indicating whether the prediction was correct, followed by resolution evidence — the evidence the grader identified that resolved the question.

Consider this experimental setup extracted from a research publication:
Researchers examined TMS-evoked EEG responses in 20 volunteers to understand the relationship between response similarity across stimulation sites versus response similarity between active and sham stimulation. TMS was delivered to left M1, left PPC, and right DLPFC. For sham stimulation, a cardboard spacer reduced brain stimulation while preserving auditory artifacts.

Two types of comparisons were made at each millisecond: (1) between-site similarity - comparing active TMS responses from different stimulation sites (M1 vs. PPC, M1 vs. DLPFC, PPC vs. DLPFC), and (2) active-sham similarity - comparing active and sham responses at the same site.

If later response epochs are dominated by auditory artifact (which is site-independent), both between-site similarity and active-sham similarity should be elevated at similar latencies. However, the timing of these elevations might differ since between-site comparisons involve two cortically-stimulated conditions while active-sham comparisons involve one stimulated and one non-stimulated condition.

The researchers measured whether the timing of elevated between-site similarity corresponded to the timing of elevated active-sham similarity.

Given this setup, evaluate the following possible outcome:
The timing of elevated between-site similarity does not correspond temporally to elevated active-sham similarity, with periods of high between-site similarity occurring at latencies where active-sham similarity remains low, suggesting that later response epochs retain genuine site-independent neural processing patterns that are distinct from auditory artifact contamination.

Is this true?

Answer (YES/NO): NO